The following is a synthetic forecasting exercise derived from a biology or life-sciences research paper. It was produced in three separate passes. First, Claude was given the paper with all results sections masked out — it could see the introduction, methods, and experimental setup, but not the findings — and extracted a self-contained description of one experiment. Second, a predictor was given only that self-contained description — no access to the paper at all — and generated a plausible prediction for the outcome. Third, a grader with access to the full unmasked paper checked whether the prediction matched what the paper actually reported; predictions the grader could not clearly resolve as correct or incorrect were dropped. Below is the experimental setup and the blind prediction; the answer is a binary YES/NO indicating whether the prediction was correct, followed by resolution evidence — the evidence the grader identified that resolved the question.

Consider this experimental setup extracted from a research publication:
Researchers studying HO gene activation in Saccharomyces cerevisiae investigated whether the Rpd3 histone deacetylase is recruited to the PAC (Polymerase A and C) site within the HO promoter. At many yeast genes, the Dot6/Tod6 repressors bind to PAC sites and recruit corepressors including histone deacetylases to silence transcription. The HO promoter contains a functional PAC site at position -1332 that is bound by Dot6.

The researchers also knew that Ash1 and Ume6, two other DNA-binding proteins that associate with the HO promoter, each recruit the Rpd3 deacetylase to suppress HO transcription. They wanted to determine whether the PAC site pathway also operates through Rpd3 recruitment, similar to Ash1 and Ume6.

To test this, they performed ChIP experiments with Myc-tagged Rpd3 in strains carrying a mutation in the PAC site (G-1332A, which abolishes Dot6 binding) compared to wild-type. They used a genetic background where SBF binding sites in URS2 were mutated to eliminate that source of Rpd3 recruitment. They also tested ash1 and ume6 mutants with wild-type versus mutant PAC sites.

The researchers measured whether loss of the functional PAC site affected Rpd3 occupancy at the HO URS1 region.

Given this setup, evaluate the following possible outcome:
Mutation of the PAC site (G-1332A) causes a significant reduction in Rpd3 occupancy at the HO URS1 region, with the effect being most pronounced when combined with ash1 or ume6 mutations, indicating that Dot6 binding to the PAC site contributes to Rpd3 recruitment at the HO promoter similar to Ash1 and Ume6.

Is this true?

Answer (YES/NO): NO